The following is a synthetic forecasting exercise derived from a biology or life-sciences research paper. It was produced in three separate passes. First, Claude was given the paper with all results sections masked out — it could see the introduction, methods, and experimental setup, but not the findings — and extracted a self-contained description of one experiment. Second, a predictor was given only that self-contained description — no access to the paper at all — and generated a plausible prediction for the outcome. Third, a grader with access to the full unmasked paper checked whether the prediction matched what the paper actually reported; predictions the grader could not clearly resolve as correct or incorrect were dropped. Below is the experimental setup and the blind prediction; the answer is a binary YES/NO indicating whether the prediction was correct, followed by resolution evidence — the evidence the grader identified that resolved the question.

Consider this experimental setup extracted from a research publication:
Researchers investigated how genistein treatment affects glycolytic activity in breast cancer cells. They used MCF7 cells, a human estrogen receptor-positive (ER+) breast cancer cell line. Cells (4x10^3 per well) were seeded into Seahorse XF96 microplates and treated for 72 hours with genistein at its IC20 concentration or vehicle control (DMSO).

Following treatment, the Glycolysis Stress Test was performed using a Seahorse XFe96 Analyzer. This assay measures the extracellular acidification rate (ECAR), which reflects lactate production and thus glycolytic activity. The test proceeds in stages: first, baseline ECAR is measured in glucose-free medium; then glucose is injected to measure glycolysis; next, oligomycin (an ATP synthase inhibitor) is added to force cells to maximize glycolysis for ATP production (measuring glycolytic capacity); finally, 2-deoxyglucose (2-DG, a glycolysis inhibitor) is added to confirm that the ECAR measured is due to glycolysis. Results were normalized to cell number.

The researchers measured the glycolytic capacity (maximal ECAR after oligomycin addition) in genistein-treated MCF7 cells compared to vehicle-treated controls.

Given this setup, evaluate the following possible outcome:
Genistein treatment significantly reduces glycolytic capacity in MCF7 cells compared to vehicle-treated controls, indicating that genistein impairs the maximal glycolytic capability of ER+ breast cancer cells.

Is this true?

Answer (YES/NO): NO